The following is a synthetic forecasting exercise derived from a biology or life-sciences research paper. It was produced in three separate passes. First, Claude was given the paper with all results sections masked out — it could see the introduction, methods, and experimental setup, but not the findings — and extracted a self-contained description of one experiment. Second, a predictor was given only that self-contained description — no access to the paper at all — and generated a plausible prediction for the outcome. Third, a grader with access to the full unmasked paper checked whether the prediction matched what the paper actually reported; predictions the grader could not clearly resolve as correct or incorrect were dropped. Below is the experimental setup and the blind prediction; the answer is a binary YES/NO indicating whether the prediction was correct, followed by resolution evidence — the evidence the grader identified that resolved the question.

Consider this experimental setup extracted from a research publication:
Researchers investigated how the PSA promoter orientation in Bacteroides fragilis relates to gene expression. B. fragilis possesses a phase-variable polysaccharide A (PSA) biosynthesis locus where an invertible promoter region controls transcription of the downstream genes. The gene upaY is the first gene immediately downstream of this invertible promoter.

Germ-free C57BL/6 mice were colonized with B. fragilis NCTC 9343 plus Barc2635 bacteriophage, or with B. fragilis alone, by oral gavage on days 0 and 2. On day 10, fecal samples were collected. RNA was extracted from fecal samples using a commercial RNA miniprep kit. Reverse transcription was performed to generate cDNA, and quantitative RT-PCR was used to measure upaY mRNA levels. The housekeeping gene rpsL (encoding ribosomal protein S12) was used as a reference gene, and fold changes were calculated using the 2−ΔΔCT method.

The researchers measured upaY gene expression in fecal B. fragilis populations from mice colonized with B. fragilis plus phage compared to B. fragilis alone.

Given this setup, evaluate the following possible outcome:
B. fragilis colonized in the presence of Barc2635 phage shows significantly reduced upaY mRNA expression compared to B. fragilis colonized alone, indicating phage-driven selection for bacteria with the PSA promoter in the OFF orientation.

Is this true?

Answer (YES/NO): YES